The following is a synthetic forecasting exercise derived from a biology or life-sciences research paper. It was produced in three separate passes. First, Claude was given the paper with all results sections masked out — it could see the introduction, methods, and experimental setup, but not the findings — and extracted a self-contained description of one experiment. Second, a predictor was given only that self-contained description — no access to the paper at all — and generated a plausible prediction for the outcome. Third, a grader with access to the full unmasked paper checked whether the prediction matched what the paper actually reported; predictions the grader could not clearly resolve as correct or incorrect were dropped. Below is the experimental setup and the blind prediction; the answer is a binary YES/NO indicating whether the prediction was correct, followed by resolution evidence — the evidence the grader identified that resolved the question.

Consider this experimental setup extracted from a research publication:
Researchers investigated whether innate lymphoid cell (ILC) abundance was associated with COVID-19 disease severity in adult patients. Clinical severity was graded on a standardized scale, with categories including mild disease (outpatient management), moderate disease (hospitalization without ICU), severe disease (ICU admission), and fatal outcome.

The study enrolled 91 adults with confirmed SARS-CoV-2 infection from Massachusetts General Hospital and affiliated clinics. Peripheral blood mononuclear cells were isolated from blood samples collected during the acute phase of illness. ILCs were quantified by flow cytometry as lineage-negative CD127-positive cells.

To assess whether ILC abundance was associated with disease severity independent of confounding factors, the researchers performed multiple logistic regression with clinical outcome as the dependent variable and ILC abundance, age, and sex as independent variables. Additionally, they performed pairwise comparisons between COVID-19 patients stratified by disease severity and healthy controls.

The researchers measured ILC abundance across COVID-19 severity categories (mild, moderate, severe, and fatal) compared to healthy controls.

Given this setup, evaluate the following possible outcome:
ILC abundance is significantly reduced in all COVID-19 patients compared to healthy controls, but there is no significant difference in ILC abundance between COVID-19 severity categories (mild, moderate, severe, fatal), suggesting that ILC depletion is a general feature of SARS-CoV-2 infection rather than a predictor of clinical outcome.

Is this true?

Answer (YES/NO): NO